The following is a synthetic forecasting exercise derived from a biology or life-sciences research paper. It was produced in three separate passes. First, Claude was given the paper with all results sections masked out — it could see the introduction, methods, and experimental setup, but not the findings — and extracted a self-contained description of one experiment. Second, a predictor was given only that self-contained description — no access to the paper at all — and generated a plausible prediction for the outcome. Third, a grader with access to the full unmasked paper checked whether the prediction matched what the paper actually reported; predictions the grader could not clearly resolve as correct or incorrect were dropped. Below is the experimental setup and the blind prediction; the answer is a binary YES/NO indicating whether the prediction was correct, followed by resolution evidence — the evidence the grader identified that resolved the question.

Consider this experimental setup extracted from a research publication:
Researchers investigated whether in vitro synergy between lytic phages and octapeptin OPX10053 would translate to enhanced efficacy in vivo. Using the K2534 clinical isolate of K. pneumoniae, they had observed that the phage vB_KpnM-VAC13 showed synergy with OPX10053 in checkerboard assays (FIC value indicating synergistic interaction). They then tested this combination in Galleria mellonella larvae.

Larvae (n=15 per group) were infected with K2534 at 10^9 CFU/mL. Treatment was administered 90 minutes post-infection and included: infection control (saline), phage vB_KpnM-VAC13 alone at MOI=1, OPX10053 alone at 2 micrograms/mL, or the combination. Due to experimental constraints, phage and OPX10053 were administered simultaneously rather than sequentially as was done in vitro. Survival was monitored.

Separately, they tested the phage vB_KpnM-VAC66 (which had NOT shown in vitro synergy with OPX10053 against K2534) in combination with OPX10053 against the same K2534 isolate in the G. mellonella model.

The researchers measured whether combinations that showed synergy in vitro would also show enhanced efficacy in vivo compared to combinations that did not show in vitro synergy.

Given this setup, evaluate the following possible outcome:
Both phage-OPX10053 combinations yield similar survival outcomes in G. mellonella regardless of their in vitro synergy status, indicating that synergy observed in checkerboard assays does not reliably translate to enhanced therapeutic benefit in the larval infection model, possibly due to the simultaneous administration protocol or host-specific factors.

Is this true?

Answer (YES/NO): YES